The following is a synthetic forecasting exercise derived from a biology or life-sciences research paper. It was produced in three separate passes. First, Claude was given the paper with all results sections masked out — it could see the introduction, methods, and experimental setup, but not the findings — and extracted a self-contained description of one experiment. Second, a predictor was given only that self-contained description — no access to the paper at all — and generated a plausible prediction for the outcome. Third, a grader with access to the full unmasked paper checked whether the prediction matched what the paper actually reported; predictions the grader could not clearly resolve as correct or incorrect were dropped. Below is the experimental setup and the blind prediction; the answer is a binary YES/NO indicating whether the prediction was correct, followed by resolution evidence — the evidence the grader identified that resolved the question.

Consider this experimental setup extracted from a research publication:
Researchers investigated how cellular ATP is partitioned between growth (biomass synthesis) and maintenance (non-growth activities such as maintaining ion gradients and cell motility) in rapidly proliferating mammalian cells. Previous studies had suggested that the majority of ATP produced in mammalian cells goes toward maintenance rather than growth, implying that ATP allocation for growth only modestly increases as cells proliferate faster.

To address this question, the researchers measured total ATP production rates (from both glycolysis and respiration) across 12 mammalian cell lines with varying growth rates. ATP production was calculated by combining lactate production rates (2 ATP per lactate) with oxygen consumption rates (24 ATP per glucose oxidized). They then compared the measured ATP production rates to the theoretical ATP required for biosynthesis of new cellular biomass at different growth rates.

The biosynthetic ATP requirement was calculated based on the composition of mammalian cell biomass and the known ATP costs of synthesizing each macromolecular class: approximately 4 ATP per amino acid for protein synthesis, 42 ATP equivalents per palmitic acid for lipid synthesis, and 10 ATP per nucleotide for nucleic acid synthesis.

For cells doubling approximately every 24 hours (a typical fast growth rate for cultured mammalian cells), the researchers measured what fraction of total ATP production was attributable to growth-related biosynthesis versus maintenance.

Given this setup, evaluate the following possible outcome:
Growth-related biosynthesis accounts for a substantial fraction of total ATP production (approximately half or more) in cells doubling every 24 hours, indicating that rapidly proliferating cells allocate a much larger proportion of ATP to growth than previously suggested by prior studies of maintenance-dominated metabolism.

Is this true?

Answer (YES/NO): YES